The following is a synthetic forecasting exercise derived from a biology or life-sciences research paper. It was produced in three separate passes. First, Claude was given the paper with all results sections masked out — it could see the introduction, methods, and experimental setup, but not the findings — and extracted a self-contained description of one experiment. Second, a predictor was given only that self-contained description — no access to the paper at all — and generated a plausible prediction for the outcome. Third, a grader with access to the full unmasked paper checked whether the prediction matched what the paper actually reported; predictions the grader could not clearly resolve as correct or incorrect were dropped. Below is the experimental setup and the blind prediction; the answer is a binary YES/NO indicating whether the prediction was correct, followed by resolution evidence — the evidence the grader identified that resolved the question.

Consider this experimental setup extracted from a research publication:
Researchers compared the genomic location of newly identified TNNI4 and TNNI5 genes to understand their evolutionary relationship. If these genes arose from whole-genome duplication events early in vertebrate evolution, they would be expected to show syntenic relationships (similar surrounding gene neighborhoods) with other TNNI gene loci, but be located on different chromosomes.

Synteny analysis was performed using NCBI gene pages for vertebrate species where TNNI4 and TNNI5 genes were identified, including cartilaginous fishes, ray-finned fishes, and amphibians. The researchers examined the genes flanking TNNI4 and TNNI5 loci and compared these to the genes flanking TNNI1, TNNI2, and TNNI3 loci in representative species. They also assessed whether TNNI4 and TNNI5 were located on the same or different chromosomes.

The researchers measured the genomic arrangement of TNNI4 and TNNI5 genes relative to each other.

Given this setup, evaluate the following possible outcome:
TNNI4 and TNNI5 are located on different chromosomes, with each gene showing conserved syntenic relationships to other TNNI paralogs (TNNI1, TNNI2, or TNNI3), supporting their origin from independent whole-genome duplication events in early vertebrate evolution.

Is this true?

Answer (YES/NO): NO